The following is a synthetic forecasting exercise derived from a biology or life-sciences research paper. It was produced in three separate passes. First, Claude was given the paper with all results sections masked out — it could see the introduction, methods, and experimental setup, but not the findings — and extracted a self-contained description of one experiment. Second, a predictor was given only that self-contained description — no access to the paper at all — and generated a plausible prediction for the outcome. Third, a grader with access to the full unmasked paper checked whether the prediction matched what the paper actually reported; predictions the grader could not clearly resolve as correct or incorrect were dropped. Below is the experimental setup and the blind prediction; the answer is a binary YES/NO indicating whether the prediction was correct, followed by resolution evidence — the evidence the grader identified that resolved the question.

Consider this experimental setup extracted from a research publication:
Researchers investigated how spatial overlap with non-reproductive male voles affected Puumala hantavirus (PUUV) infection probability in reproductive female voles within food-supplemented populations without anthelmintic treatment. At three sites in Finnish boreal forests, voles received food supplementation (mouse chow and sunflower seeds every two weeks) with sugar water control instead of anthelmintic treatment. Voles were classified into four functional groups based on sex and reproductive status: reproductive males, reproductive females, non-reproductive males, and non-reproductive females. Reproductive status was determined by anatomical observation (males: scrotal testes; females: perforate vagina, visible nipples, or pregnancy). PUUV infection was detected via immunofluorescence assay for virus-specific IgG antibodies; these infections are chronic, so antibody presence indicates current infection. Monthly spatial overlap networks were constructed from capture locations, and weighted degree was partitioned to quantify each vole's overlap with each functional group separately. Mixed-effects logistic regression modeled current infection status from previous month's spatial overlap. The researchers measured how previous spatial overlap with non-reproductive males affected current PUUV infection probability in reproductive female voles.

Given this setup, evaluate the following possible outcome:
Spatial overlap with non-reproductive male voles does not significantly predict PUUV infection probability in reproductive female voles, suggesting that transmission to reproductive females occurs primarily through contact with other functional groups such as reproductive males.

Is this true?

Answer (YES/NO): NO